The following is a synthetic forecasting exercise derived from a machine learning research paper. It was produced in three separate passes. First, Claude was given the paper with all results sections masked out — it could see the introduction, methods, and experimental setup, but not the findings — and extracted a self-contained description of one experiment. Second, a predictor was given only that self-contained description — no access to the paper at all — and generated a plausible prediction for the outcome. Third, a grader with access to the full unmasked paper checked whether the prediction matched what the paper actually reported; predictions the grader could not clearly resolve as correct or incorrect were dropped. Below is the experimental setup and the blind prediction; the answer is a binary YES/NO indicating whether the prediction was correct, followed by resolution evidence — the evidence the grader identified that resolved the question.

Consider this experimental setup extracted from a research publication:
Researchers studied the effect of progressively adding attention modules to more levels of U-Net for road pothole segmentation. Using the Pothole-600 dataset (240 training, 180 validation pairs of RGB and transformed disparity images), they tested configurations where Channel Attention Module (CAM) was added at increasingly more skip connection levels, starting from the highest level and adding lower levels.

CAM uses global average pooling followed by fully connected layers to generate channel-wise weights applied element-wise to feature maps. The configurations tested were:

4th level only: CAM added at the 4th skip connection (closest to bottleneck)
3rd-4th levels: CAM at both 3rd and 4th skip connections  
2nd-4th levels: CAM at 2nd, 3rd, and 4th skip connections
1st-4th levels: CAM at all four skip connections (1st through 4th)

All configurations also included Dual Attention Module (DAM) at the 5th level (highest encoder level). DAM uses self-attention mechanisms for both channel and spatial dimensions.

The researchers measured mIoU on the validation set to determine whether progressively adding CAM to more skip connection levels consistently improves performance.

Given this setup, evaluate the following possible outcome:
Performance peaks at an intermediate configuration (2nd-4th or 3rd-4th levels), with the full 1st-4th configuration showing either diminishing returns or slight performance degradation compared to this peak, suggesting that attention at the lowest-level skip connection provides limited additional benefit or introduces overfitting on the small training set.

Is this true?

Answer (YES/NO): NO